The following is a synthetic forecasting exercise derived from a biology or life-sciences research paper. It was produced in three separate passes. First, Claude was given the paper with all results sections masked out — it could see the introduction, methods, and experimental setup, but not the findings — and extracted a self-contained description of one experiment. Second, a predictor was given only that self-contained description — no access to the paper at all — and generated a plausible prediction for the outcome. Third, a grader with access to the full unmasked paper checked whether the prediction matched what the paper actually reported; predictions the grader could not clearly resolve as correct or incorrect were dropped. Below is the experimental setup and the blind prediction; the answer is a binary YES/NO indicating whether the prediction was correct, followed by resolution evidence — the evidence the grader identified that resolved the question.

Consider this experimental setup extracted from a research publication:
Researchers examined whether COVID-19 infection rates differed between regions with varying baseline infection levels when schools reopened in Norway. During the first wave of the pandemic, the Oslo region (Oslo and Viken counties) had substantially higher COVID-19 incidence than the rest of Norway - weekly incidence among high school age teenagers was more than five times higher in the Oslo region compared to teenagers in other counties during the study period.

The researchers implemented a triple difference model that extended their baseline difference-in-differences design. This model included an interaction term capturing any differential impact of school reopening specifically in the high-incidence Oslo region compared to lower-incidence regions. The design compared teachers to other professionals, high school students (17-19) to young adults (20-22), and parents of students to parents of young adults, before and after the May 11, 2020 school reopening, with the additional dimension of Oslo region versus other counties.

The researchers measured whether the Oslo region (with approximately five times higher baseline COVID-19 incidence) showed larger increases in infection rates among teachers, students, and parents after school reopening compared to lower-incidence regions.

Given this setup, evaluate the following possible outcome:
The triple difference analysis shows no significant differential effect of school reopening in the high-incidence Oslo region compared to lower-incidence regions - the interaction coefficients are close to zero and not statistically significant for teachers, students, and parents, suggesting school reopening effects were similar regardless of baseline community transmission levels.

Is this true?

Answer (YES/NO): NO